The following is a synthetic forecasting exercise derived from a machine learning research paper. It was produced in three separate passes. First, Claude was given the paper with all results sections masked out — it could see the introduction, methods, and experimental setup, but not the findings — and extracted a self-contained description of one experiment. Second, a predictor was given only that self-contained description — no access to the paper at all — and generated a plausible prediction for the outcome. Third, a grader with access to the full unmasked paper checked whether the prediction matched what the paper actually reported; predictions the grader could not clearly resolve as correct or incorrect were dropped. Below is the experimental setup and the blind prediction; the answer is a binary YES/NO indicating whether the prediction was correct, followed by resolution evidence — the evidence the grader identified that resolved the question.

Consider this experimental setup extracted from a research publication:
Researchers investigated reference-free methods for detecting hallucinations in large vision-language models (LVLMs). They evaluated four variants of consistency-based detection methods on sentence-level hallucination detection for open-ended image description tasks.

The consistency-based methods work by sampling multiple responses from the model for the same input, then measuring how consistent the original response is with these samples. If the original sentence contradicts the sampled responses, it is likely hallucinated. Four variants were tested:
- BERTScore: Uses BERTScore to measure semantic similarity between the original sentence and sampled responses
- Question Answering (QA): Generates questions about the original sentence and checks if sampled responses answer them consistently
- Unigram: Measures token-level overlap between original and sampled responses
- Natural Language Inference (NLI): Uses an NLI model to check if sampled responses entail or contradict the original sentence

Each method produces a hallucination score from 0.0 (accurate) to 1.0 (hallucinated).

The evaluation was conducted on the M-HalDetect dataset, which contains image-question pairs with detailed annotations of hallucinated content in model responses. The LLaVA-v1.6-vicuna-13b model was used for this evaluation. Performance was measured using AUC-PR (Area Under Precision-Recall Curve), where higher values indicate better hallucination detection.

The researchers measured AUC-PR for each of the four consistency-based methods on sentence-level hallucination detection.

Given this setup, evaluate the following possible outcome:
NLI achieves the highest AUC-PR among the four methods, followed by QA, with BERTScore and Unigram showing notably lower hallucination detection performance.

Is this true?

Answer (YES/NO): NO